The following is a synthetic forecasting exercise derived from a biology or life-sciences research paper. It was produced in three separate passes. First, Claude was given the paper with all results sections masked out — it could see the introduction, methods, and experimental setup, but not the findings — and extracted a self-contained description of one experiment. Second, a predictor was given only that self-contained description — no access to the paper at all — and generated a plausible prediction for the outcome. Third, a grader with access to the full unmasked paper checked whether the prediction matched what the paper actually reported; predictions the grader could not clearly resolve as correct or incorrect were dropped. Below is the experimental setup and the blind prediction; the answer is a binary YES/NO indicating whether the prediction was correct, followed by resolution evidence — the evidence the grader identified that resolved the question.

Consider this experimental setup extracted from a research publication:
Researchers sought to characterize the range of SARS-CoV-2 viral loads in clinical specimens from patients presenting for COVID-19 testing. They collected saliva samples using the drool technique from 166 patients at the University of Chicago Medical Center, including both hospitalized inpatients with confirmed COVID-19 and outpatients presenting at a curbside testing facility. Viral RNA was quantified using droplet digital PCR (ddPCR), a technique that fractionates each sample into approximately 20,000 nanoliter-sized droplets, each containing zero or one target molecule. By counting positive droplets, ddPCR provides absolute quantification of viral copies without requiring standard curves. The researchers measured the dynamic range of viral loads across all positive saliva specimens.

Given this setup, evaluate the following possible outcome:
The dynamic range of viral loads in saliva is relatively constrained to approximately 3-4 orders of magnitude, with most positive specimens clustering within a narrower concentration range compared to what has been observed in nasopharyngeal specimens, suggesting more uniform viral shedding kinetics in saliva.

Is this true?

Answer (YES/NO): NO